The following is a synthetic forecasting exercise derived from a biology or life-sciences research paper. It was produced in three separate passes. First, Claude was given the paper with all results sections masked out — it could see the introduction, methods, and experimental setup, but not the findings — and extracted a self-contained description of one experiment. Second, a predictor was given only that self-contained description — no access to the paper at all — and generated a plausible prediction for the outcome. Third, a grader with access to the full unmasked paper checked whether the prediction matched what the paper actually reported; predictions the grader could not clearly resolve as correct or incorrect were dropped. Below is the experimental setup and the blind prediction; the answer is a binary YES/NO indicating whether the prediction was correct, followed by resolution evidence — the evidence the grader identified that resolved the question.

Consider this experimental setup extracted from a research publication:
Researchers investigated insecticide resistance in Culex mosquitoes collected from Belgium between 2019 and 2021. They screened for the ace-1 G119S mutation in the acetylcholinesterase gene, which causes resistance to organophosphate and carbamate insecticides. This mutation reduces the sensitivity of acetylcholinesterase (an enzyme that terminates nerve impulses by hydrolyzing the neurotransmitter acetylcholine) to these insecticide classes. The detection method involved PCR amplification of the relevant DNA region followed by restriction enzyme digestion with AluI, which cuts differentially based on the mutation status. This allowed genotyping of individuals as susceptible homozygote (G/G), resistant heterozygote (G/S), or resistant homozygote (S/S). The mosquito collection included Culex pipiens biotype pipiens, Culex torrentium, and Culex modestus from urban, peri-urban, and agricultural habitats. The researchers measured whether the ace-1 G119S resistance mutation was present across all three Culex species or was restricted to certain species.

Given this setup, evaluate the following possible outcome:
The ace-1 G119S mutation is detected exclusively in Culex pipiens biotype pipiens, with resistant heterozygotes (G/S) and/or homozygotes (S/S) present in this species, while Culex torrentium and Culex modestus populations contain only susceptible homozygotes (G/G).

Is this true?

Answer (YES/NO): NO